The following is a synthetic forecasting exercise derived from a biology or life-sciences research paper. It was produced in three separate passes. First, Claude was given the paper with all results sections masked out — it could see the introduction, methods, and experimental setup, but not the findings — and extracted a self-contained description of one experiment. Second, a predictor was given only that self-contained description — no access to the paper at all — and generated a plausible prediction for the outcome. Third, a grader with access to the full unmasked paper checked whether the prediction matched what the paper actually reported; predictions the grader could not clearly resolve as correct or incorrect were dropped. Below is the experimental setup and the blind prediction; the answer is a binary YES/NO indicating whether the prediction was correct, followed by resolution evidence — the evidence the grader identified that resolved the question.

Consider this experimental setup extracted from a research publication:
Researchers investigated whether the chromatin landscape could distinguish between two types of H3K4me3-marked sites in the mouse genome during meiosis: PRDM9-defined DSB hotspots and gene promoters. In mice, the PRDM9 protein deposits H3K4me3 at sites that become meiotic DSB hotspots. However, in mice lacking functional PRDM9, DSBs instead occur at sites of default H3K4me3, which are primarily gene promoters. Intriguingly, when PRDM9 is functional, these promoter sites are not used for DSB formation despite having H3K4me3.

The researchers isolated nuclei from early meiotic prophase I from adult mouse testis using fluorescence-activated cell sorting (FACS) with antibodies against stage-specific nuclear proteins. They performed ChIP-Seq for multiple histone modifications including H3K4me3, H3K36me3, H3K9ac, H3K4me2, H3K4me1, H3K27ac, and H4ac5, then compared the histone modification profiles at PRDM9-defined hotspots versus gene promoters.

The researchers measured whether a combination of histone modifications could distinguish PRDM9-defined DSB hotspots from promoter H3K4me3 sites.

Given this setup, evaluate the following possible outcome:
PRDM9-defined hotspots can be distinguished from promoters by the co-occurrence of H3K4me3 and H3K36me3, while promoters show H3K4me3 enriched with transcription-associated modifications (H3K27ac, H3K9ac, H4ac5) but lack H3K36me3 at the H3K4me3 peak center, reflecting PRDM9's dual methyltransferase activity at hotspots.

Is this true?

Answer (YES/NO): NO